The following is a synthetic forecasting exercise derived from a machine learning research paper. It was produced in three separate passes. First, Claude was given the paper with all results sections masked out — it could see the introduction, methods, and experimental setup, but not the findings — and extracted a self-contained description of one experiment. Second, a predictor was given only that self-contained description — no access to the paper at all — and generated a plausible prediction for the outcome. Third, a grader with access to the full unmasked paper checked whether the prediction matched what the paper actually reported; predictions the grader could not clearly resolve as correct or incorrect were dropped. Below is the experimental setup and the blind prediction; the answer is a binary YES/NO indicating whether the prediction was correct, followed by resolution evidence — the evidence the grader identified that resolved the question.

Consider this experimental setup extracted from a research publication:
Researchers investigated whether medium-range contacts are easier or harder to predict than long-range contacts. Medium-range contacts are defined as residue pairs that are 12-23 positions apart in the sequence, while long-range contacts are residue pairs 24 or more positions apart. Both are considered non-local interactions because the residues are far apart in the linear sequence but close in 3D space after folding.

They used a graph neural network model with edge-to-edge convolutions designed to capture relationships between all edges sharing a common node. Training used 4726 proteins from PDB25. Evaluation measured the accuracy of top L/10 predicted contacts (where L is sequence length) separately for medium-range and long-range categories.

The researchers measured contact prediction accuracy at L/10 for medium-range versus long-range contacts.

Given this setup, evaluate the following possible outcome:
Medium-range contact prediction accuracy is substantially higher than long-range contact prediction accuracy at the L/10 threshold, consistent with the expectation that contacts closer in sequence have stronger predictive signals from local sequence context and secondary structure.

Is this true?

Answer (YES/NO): NO